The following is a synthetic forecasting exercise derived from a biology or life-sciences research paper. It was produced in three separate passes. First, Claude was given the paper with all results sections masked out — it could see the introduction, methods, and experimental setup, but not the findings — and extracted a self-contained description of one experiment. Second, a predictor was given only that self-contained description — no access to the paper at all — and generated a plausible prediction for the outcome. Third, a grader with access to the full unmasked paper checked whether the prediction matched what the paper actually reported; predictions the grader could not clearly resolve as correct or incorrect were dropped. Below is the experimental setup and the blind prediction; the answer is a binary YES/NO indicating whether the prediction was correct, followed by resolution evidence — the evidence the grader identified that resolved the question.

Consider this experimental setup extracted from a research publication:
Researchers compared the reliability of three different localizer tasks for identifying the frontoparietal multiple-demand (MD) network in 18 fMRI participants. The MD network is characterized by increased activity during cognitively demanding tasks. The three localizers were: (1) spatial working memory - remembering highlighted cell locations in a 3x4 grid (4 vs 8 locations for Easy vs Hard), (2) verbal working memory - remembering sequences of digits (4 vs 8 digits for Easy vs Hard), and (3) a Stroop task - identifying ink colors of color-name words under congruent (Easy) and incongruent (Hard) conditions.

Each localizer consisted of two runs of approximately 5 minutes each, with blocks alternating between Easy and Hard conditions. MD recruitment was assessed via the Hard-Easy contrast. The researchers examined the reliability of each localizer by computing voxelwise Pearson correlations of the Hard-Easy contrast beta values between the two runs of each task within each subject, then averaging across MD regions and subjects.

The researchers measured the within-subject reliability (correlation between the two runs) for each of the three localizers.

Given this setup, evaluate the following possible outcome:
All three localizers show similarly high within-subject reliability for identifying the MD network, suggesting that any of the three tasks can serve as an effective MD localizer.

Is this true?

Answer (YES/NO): NO